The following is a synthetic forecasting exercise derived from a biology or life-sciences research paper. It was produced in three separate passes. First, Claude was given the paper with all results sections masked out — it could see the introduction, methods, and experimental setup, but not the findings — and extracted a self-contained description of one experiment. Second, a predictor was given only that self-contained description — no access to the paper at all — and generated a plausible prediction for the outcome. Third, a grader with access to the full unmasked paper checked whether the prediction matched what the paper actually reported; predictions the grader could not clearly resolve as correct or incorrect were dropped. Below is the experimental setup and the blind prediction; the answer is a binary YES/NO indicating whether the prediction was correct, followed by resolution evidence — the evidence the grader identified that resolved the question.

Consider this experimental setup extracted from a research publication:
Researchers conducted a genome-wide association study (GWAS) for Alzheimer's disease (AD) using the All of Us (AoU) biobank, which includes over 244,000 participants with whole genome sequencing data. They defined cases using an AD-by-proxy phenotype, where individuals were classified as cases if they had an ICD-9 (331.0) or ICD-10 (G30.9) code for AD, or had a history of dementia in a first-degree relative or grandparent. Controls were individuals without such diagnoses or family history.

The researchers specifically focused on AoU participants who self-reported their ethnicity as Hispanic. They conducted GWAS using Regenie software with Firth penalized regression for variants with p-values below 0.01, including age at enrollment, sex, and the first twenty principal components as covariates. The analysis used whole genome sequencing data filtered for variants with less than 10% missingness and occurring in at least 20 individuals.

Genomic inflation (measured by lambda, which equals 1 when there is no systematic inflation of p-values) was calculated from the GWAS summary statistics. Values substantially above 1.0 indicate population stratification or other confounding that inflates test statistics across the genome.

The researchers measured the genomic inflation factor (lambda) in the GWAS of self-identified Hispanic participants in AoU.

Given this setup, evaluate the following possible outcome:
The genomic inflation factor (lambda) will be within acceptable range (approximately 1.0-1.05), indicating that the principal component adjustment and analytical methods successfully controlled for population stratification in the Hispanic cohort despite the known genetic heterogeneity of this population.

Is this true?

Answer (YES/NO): NO